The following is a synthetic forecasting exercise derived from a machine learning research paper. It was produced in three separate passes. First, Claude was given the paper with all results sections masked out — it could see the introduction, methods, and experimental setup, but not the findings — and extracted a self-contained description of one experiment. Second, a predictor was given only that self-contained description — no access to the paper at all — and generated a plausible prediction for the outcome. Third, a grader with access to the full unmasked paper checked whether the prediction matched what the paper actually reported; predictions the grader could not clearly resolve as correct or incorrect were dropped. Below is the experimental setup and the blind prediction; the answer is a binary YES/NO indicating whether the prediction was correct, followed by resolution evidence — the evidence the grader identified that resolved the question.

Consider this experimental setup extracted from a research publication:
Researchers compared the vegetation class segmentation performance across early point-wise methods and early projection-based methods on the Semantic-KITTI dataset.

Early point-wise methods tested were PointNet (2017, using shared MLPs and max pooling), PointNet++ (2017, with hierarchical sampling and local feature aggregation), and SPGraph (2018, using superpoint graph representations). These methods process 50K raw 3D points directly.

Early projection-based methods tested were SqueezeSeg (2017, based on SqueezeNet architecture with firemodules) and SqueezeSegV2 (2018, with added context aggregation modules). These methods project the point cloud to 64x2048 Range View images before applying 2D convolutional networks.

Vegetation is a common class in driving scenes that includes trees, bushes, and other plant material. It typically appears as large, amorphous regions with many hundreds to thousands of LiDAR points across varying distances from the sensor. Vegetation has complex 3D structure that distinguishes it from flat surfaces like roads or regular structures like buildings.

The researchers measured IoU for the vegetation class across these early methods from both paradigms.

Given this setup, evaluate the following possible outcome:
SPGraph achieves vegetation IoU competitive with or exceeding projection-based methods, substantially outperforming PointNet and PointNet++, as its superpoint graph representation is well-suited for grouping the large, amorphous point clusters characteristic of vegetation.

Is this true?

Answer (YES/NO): NO